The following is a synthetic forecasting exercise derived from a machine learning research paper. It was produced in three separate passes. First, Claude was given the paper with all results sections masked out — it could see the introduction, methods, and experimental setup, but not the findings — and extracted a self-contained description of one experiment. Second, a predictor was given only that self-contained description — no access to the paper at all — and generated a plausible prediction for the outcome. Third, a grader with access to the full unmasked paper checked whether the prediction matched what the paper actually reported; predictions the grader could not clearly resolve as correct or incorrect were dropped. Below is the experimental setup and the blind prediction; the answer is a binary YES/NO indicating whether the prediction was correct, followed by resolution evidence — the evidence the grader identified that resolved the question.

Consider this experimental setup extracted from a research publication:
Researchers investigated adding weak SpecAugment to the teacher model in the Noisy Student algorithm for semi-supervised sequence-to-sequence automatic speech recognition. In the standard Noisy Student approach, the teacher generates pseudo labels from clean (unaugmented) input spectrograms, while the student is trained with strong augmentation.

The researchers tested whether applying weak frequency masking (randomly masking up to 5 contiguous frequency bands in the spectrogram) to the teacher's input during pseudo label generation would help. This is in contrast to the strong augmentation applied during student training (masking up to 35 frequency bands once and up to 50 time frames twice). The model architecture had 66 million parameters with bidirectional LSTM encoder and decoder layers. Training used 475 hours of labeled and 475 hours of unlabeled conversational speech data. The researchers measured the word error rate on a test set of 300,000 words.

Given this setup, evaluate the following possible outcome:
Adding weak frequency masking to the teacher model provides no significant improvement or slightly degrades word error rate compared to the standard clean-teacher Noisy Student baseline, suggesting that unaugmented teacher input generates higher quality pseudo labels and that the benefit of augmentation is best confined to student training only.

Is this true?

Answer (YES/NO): NO